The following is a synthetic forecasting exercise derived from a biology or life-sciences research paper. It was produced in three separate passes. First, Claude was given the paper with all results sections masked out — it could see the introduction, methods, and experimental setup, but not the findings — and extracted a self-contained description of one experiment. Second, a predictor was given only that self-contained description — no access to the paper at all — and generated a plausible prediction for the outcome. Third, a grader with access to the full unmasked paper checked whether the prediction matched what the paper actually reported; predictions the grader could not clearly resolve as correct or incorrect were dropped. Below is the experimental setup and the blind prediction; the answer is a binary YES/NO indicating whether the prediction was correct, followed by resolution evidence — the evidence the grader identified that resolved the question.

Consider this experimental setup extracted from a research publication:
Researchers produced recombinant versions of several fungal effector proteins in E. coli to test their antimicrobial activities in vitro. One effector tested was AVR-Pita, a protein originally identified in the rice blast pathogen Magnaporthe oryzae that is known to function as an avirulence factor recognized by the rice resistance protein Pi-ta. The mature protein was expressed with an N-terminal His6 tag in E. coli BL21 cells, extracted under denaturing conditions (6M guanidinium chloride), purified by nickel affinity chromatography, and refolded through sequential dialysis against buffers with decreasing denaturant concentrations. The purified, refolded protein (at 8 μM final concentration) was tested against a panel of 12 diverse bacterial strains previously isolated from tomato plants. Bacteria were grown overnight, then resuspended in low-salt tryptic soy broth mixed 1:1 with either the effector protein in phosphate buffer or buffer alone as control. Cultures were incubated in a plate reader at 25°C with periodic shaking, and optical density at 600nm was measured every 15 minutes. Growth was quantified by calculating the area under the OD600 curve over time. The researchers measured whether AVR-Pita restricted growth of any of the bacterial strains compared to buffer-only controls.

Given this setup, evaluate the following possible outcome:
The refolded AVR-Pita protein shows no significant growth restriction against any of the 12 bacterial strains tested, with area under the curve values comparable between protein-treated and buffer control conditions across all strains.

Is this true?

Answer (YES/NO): NO